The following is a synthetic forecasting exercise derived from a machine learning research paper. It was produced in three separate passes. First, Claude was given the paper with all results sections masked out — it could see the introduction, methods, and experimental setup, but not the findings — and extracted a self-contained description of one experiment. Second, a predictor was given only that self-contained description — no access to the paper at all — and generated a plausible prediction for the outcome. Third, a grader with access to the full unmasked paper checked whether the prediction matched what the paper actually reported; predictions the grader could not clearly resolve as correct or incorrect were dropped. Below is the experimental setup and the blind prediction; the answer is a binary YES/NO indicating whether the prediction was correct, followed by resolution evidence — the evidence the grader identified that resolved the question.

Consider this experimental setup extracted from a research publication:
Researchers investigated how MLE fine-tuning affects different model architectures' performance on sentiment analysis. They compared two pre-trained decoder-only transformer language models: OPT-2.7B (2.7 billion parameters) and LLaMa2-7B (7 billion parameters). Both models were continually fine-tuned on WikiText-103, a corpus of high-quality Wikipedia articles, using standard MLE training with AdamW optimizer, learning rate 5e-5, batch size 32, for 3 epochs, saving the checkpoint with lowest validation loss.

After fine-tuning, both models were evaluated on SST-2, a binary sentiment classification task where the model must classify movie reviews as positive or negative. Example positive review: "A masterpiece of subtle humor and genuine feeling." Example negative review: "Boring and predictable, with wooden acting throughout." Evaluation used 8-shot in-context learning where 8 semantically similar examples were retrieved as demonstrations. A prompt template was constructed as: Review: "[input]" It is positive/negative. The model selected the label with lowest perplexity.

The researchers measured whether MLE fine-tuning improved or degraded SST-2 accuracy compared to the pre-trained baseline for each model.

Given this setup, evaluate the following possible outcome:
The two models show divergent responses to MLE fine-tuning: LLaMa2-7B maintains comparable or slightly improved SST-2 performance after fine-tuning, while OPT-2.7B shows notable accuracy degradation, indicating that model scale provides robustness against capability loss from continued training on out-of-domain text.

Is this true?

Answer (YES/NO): YES